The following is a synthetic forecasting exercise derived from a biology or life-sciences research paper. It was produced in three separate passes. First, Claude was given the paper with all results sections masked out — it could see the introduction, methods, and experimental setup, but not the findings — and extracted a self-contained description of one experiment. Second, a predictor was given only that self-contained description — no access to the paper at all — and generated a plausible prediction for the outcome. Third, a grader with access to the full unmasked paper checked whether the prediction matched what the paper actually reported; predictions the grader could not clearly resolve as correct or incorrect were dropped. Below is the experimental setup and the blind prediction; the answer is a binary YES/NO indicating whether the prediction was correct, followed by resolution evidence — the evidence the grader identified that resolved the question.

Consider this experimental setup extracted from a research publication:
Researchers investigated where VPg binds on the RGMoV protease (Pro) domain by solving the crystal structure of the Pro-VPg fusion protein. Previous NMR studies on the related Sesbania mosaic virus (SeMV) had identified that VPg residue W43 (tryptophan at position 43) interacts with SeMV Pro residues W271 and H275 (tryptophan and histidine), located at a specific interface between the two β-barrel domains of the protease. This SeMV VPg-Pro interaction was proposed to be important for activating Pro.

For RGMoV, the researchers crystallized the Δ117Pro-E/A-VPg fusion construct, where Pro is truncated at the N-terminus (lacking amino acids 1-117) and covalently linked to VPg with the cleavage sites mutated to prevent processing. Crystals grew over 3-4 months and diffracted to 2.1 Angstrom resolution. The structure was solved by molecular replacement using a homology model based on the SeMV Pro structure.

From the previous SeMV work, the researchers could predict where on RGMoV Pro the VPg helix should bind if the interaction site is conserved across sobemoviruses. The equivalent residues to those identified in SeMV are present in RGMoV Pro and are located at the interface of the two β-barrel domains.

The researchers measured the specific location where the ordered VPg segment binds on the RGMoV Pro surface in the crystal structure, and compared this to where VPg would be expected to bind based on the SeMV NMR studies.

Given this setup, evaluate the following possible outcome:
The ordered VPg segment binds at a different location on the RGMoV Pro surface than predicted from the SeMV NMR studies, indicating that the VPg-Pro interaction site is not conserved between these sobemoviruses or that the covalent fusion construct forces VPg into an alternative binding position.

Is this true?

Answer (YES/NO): YES